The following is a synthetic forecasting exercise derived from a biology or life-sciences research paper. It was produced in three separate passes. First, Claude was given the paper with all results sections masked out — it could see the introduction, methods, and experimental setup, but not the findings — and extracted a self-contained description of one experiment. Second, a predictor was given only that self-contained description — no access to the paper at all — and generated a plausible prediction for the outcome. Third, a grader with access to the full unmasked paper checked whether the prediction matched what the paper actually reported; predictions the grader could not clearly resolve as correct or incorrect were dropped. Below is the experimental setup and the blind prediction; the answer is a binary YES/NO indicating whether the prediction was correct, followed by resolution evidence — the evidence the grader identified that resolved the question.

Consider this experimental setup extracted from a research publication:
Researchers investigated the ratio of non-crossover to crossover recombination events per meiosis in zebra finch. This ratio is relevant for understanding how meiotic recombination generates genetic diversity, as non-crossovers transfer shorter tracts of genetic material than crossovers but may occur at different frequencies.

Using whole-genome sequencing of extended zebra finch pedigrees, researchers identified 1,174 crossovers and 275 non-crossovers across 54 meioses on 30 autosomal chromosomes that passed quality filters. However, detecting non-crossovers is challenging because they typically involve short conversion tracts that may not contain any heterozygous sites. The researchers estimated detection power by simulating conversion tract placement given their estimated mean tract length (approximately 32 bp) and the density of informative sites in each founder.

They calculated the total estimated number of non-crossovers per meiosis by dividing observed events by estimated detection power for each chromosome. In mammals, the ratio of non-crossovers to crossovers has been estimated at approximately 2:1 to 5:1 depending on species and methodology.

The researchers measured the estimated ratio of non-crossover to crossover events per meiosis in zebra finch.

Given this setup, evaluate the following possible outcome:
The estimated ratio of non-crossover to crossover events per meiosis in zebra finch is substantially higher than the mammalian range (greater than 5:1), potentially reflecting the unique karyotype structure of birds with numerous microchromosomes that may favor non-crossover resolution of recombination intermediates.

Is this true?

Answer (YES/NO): NO